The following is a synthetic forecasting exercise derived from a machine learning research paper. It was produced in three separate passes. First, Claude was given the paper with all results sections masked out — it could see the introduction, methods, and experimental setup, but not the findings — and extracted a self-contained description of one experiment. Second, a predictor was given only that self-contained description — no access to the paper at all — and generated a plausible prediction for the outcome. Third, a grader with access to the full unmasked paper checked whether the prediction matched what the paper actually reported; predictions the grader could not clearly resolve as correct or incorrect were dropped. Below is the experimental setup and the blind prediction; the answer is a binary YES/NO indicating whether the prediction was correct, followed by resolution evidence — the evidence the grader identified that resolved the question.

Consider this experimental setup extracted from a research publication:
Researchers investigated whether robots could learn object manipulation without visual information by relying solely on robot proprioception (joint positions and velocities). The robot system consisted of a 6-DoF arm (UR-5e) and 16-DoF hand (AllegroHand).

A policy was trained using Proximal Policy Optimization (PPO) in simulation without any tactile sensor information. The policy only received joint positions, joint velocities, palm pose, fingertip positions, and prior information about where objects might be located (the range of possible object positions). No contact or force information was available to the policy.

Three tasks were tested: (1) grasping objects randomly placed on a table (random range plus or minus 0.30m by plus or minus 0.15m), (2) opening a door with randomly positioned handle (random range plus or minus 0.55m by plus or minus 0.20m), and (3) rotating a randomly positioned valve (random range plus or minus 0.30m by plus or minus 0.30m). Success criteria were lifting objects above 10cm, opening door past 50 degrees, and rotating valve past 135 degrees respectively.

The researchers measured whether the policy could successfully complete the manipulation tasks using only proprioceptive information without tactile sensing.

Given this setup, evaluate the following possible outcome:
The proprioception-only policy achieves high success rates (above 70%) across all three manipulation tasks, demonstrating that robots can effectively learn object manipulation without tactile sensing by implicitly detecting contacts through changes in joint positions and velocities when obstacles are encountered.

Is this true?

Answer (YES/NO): NO